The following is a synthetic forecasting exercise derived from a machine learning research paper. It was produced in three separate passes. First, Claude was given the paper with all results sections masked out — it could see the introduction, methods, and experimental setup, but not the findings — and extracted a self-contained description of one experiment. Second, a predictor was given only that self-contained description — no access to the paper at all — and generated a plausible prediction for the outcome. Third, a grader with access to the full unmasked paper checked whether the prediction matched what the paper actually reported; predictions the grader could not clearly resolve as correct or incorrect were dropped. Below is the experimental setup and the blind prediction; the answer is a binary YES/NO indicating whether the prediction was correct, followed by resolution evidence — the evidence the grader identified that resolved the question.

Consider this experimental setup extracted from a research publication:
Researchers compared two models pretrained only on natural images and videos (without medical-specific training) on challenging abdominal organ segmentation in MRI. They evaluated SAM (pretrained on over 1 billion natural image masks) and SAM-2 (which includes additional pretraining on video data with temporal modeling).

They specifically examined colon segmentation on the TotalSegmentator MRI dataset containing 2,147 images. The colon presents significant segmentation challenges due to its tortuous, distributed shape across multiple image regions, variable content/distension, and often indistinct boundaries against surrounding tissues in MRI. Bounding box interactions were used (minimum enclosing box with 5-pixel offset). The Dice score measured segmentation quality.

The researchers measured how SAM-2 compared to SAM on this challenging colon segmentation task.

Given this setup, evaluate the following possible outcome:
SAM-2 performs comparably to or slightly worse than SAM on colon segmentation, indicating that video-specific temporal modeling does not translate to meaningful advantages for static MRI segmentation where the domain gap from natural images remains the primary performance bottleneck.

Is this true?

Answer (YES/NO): YES